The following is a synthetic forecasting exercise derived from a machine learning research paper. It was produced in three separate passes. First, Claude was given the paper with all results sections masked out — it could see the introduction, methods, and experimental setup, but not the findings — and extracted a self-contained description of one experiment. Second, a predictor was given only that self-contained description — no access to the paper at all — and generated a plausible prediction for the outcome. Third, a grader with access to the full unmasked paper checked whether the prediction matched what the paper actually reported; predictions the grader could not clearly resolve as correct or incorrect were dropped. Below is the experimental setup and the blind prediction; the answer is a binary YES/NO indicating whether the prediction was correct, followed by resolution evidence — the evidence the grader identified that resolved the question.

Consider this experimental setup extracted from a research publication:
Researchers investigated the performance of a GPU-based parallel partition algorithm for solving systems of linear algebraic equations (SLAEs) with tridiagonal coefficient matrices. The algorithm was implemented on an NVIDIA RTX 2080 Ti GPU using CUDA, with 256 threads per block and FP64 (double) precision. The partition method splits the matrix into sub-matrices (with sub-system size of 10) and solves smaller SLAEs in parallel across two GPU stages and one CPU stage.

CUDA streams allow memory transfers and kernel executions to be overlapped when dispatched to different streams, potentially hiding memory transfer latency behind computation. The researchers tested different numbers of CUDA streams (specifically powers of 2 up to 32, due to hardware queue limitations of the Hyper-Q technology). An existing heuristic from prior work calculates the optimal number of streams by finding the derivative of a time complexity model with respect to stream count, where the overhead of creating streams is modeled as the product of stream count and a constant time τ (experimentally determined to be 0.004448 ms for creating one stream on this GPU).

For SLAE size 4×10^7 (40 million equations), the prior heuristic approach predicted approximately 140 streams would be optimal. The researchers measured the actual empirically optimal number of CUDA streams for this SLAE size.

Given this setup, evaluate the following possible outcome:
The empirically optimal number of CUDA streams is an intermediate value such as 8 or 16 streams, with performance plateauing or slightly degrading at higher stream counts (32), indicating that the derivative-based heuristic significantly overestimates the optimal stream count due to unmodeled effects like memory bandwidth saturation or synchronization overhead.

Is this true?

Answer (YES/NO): NO